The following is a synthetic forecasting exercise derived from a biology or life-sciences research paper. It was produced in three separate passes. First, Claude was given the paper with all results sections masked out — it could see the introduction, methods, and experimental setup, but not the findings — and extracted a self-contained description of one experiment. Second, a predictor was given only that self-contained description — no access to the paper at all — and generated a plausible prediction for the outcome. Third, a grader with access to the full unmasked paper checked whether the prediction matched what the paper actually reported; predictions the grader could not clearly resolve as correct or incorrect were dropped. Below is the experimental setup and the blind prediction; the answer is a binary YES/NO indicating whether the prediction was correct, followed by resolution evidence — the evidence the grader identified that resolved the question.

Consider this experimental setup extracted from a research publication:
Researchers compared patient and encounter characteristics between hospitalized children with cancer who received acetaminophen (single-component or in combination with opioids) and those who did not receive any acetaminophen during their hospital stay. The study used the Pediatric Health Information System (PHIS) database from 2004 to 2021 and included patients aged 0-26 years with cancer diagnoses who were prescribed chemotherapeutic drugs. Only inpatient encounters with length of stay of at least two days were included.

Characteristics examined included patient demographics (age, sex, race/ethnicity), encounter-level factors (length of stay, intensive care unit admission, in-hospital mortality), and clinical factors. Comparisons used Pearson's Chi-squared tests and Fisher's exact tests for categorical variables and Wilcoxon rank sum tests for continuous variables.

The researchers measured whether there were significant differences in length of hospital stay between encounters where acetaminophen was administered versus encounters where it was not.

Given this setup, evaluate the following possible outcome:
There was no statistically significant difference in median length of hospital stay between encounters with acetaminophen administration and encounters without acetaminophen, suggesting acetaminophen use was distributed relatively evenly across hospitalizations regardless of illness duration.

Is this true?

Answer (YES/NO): NO